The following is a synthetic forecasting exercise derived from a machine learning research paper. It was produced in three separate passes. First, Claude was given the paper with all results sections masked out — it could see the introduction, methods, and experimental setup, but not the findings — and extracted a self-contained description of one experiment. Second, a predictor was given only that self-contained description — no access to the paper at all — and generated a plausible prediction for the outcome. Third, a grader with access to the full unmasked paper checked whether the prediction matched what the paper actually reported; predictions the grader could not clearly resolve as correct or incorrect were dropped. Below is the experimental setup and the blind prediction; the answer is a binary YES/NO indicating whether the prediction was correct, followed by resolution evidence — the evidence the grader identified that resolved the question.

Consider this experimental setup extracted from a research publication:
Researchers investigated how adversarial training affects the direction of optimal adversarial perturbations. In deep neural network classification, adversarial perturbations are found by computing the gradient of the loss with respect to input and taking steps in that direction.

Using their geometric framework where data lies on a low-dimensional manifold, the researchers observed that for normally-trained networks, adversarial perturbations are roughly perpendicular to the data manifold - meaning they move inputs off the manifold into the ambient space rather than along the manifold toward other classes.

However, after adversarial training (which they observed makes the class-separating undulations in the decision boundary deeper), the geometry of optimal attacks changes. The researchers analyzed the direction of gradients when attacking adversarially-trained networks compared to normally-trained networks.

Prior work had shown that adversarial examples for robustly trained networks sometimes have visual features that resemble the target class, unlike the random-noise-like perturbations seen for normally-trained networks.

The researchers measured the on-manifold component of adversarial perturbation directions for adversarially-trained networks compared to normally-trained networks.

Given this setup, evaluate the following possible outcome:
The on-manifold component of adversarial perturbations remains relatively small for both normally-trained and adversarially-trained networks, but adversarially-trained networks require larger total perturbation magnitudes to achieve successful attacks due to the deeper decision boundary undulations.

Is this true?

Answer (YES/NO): NO